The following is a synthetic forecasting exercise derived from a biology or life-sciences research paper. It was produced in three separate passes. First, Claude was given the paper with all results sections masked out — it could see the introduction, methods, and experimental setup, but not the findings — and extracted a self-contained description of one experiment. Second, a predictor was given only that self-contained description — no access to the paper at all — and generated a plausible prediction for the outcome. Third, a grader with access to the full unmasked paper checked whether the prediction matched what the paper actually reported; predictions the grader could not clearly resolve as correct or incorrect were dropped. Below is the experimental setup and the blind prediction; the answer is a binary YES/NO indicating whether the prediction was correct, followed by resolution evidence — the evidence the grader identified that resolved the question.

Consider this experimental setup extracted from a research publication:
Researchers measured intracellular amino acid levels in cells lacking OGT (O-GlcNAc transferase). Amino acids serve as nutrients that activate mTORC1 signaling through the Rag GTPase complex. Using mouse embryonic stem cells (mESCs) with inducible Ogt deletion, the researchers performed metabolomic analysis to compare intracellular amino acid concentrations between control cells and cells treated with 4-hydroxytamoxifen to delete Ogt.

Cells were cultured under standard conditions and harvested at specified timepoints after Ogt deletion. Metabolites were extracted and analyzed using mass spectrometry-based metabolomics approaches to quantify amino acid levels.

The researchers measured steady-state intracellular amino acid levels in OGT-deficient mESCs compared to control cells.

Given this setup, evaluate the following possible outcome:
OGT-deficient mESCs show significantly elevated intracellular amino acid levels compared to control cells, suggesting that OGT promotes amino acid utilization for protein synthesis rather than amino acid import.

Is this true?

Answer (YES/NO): YES